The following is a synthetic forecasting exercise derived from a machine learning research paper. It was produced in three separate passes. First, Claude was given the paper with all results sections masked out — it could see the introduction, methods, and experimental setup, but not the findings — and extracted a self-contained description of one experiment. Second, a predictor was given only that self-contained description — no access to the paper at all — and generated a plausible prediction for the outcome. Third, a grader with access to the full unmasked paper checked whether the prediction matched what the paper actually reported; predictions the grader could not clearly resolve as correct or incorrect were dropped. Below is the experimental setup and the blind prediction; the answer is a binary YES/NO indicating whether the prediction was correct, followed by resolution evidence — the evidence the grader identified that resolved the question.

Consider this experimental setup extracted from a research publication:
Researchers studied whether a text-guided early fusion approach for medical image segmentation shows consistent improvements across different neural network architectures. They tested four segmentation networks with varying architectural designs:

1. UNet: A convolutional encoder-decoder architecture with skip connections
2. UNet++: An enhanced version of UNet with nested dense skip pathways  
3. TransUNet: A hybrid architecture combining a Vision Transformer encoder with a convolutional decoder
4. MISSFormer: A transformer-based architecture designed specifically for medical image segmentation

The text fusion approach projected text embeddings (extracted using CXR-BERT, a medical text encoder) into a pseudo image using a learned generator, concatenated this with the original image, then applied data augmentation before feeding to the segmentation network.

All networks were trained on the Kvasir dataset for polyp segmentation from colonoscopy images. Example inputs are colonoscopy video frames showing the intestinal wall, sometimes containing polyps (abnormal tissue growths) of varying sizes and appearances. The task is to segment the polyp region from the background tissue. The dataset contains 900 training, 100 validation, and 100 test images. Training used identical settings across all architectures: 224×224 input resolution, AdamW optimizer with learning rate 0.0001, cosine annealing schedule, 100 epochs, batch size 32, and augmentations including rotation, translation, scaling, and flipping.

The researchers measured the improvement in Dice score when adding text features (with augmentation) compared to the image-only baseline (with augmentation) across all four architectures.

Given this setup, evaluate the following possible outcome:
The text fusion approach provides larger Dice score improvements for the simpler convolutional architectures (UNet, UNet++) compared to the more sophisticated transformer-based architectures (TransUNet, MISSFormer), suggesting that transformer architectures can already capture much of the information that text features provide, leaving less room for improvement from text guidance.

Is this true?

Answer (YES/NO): NO